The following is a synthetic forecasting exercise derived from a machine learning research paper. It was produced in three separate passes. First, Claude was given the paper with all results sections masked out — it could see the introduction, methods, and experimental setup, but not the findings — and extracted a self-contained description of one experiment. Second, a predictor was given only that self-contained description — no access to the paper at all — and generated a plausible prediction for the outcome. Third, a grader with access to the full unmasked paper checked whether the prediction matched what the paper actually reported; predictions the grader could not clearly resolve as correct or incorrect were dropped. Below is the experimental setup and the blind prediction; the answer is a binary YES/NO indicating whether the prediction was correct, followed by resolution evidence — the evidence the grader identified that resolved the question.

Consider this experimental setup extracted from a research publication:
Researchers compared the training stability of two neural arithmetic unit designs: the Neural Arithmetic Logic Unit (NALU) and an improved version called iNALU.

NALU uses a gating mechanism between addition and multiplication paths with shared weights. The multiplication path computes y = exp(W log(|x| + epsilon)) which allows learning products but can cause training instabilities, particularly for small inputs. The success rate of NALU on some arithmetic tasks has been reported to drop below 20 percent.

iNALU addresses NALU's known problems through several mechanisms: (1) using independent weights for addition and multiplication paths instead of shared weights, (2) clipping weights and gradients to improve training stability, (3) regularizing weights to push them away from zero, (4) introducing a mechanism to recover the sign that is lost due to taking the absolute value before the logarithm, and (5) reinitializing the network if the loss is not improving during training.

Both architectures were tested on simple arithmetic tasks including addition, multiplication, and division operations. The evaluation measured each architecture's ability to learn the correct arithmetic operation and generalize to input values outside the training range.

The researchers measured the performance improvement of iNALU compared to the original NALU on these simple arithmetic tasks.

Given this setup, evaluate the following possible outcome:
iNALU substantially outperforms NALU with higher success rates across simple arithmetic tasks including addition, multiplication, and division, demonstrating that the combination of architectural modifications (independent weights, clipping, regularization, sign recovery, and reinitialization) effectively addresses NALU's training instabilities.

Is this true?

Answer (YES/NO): NO